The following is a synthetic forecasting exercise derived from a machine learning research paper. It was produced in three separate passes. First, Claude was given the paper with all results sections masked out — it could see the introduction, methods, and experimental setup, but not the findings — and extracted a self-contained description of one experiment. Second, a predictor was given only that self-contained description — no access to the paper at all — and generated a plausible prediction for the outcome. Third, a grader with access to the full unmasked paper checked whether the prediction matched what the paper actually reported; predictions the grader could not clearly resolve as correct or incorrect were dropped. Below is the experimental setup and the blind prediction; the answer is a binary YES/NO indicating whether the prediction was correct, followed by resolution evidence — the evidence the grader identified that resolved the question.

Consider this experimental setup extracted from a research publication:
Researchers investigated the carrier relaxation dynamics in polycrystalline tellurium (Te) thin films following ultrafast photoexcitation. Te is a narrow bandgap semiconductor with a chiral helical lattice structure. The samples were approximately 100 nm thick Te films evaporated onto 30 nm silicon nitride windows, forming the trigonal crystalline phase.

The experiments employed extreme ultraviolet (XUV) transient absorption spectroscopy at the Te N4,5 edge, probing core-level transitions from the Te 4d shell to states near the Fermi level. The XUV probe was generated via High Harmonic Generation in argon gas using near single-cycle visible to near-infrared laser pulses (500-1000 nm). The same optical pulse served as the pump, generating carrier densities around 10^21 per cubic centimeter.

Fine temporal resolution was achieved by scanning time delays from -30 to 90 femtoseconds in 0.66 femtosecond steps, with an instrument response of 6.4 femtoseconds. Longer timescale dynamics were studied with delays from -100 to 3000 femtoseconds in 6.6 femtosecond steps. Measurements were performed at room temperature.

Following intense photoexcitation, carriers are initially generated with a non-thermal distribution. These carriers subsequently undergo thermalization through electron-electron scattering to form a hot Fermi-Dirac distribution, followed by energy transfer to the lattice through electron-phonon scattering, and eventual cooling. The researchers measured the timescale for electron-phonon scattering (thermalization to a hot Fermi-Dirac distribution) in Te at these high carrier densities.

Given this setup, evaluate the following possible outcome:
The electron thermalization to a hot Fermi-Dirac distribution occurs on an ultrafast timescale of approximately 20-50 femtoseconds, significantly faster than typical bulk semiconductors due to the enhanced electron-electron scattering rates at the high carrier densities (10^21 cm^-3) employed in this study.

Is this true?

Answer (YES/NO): NO